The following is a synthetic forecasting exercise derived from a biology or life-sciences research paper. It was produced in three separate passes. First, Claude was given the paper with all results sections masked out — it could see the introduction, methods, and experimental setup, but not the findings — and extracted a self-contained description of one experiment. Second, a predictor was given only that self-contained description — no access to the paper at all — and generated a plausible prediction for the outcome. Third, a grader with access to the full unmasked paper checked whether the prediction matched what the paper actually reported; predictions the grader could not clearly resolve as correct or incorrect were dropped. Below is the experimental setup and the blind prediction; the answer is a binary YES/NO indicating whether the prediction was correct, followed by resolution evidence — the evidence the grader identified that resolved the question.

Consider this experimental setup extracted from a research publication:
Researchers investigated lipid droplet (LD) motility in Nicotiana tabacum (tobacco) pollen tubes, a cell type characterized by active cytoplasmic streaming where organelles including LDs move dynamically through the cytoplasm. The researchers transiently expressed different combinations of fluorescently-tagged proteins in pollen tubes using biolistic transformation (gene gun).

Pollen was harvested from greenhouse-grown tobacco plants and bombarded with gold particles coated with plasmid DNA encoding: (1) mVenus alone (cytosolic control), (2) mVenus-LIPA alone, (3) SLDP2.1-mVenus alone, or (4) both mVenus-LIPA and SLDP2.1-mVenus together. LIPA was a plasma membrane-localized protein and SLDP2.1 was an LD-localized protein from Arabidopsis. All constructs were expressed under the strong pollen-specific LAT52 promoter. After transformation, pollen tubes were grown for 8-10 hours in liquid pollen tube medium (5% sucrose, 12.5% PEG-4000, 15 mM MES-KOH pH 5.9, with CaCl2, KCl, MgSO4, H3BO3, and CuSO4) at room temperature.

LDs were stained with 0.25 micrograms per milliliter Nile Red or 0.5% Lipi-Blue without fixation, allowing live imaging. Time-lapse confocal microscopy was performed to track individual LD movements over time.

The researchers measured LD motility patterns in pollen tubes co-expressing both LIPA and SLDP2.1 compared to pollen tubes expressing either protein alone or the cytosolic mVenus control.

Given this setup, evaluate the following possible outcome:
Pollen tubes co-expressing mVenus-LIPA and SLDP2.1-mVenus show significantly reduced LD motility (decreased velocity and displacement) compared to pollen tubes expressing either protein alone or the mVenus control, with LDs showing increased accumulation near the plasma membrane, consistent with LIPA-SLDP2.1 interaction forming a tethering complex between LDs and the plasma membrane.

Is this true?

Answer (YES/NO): YES